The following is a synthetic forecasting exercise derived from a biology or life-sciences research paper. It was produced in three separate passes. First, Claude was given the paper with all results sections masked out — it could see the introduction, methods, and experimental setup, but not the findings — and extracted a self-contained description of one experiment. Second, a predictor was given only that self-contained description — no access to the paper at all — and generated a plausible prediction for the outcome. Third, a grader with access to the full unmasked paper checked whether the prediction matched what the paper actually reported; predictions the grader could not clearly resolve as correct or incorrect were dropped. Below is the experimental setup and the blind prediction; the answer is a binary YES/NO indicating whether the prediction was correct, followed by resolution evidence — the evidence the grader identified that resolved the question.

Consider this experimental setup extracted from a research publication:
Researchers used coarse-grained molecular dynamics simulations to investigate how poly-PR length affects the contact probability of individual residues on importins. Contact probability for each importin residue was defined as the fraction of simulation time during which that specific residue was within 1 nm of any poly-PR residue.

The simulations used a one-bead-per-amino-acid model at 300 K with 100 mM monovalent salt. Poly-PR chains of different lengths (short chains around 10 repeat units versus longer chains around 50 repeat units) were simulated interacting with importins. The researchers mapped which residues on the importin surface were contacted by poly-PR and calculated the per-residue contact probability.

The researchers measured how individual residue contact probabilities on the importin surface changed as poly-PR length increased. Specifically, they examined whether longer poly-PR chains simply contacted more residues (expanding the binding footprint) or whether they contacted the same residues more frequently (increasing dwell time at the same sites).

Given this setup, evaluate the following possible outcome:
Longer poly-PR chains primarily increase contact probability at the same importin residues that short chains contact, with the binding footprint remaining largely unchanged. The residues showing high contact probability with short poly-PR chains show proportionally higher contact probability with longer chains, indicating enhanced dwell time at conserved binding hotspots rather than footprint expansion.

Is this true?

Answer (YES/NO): NO